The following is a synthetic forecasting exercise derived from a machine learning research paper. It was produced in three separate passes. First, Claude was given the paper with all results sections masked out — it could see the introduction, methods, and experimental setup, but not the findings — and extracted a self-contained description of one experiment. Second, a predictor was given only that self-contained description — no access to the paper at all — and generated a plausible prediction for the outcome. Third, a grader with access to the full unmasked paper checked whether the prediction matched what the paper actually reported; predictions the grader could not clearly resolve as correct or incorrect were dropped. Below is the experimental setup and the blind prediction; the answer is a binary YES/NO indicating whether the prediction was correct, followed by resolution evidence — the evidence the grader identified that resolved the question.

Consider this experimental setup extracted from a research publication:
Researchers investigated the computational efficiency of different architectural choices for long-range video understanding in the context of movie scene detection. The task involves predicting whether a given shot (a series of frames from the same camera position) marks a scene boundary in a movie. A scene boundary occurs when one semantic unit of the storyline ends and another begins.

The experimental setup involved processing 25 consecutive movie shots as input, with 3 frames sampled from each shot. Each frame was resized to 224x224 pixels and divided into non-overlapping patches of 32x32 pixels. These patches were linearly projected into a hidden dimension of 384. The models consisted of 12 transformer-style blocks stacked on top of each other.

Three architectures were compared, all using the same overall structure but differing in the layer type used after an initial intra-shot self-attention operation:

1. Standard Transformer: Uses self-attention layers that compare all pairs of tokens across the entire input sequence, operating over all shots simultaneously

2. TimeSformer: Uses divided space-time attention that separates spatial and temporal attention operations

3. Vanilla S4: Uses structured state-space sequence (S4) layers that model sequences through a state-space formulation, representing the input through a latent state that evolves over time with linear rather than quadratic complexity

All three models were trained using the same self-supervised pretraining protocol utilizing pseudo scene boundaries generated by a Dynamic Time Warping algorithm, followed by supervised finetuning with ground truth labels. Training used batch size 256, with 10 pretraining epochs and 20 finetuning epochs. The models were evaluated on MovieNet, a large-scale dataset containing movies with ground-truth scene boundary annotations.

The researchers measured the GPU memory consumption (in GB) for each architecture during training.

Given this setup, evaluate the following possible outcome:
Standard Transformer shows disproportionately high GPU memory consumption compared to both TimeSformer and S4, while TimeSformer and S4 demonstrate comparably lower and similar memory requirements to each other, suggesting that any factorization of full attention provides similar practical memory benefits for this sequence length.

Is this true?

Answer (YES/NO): NO